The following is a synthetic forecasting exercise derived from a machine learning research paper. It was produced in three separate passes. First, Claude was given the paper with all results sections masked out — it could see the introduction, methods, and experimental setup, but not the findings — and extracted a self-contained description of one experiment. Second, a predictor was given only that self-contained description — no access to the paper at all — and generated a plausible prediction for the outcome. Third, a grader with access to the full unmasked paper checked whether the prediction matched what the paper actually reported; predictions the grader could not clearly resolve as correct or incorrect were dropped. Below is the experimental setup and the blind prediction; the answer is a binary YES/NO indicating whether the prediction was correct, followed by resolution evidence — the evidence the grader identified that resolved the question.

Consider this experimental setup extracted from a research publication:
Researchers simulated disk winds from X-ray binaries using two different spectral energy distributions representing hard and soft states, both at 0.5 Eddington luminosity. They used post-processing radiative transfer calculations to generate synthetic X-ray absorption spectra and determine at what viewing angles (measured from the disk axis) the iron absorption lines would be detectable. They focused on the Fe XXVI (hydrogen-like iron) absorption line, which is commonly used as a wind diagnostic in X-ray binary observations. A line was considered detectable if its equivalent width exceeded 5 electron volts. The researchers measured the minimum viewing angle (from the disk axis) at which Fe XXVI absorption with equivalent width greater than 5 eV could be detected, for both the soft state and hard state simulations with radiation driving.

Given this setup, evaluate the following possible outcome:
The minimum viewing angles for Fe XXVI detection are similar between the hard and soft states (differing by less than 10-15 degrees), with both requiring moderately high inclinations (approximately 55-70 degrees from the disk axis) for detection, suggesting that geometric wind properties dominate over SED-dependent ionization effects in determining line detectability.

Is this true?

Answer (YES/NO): NO